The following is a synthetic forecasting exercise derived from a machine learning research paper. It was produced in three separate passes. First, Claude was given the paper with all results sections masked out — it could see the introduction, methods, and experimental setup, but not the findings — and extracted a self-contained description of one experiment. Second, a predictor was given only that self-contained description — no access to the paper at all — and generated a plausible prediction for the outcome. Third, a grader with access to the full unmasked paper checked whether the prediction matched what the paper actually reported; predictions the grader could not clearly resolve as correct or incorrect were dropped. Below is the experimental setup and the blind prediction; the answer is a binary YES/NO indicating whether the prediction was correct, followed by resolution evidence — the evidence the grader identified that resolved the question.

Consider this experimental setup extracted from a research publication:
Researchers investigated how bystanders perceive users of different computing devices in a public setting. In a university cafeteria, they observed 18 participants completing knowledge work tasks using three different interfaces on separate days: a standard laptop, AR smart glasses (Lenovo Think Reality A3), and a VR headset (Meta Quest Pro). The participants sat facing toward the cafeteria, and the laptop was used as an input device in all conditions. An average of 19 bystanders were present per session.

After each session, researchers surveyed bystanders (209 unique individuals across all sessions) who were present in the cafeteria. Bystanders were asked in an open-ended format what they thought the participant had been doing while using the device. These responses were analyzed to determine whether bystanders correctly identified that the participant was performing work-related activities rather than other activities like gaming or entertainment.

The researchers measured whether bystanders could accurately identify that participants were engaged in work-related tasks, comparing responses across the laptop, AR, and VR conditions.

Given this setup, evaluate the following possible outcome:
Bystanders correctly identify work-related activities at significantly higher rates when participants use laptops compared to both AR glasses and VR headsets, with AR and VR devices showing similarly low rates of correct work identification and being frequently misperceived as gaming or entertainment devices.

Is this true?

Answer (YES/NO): NO